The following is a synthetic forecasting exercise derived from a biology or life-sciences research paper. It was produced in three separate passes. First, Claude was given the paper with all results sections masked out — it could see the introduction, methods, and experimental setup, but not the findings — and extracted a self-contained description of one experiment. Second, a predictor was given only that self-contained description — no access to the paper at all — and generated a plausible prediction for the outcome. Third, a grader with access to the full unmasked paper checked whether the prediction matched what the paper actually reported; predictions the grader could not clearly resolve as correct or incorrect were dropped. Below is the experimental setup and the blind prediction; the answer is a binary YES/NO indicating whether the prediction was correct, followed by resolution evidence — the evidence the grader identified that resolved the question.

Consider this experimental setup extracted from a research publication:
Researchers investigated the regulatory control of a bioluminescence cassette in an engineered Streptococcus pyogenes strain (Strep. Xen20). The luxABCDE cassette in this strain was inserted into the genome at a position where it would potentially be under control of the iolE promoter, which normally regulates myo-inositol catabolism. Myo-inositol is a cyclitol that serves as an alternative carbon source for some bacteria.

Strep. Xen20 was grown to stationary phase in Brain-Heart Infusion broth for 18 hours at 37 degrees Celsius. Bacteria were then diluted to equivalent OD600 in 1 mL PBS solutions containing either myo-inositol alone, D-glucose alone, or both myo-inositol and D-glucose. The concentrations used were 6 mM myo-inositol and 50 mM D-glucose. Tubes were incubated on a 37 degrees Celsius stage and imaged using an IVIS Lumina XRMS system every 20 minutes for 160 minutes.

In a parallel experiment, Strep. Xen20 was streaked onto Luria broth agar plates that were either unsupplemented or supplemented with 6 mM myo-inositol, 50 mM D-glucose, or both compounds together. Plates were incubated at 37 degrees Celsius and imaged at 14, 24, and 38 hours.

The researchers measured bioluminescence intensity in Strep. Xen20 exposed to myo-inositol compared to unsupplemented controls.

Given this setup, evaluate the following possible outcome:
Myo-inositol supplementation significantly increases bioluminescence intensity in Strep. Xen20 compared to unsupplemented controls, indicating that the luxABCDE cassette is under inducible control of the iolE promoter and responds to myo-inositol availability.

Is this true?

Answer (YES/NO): YES